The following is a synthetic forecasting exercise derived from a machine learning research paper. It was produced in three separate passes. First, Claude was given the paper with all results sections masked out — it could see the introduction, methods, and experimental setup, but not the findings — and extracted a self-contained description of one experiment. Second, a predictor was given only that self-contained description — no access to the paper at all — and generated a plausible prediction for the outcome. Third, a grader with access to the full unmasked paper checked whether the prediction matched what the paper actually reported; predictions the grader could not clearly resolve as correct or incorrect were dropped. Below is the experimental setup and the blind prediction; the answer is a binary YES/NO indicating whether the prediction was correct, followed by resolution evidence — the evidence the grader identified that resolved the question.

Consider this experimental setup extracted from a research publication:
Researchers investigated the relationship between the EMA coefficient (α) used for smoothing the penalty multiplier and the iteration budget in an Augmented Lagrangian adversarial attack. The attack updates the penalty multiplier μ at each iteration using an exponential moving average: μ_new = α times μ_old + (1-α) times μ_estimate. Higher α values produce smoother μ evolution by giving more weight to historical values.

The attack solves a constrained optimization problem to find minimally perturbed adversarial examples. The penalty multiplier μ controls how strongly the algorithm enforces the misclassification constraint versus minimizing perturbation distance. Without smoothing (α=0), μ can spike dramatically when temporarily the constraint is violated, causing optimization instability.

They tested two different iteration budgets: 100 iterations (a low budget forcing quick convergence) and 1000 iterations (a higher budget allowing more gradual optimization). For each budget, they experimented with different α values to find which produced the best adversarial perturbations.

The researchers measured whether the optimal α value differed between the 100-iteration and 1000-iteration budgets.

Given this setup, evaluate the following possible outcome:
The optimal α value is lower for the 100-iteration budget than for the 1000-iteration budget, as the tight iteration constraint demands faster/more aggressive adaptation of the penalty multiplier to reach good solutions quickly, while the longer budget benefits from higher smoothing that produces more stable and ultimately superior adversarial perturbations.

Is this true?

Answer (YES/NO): YES